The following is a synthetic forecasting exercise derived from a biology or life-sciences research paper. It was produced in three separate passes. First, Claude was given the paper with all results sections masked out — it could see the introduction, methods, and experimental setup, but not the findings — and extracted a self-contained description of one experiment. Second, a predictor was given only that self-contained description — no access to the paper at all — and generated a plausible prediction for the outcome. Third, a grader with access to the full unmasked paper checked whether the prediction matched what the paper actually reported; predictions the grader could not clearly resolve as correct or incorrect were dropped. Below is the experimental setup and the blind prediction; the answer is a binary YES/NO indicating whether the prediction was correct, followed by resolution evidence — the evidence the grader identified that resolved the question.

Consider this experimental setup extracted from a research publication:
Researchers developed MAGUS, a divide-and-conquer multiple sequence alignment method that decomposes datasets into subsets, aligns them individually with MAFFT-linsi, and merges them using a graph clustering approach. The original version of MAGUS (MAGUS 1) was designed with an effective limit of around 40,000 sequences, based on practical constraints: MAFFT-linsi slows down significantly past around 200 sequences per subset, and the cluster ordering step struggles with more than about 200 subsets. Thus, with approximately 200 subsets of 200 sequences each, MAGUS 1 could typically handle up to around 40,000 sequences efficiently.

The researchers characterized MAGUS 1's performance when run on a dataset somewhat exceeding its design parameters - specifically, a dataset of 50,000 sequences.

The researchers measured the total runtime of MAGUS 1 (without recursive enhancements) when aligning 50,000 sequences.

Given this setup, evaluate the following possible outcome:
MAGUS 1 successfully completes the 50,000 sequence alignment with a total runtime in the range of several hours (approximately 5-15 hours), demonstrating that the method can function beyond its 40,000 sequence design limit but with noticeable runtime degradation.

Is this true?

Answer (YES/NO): NO